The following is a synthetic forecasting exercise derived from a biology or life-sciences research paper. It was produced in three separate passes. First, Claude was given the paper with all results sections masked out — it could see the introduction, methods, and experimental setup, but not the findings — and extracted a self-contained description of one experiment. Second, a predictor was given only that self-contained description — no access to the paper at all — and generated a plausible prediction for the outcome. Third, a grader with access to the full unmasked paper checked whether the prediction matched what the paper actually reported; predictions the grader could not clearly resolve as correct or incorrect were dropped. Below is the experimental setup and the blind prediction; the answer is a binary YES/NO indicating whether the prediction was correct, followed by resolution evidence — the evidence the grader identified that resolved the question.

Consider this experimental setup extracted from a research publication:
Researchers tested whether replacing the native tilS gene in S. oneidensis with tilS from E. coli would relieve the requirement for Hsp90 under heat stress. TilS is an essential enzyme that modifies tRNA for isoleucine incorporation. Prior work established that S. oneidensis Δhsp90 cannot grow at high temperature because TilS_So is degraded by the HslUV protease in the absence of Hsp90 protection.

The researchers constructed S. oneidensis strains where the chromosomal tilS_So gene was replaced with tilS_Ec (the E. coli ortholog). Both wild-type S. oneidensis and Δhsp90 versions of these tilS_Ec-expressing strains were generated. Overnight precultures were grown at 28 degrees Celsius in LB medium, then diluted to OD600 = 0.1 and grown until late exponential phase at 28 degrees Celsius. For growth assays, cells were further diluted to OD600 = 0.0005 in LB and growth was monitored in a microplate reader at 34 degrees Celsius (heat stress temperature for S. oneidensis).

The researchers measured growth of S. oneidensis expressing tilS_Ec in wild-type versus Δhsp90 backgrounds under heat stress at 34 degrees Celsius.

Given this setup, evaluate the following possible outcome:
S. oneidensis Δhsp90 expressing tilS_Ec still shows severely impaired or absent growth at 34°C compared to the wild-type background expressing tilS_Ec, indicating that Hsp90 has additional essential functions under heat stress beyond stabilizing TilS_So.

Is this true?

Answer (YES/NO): NO